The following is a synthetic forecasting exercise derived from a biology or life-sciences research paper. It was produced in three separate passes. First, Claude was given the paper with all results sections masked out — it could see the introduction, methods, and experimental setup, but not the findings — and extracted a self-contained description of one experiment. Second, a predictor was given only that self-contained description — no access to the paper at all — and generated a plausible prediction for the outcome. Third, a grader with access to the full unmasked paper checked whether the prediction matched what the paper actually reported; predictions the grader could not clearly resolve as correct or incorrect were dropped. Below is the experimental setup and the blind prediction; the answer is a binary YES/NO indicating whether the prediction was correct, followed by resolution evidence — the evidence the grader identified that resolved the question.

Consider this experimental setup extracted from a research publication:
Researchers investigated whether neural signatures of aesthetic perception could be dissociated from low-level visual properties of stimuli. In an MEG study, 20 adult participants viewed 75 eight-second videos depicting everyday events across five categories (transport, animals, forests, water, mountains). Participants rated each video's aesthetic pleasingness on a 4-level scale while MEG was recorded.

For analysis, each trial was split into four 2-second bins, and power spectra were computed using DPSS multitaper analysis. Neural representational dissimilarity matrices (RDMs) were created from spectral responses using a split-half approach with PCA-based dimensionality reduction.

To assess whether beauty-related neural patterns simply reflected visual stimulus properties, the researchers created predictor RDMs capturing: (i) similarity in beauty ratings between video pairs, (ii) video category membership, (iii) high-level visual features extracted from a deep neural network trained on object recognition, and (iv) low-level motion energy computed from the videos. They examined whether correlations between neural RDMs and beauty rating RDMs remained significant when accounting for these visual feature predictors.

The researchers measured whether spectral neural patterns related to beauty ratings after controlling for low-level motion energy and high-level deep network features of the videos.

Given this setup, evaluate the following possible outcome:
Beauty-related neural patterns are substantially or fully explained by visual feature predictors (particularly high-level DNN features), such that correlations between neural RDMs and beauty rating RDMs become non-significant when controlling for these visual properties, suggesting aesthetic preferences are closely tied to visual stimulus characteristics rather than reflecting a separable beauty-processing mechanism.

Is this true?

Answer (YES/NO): NO